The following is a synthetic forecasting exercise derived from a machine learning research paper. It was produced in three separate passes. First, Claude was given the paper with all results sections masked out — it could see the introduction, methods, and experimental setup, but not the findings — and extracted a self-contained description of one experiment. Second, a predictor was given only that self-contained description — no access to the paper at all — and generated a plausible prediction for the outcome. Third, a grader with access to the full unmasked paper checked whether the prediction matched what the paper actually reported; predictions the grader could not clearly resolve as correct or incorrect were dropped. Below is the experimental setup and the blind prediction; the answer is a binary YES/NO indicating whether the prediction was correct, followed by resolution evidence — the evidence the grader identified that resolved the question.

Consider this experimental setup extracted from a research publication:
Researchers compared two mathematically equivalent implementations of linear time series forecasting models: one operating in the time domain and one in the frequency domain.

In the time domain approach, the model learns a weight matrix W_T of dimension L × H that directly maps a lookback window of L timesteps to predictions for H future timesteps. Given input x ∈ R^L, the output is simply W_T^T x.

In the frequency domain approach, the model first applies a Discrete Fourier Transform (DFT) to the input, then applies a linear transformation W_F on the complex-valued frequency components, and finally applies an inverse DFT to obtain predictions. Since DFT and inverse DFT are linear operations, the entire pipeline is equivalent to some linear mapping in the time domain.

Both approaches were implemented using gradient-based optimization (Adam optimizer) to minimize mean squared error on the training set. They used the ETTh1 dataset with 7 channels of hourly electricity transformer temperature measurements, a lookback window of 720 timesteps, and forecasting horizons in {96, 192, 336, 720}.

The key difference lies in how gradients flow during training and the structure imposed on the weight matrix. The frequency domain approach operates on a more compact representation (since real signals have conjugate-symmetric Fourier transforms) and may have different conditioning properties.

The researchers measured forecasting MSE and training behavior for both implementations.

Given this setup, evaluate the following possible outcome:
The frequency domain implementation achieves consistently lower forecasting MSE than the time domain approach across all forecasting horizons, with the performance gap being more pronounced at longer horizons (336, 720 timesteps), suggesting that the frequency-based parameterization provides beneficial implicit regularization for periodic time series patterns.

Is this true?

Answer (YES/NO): YES